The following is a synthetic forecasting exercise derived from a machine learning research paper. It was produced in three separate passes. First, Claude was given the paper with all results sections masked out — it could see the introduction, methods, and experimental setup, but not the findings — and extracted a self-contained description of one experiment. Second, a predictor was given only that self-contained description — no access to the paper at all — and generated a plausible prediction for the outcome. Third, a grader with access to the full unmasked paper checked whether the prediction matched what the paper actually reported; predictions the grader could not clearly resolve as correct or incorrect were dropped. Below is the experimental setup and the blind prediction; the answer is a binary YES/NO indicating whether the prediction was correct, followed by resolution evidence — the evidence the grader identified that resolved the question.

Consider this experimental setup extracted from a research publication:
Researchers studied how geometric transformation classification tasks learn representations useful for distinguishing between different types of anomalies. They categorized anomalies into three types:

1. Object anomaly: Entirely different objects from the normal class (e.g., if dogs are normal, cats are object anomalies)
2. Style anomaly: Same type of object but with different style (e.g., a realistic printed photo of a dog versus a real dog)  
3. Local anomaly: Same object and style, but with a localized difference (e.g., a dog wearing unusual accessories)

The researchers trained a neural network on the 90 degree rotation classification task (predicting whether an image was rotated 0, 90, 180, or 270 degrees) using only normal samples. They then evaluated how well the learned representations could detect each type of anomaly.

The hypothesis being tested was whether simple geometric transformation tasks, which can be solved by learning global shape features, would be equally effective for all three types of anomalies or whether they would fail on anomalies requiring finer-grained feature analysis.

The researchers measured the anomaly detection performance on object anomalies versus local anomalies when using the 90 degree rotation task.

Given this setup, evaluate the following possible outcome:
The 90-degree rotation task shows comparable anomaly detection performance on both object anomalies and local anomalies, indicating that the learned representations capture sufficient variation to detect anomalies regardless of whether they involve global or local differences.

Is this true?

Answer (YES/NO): NO